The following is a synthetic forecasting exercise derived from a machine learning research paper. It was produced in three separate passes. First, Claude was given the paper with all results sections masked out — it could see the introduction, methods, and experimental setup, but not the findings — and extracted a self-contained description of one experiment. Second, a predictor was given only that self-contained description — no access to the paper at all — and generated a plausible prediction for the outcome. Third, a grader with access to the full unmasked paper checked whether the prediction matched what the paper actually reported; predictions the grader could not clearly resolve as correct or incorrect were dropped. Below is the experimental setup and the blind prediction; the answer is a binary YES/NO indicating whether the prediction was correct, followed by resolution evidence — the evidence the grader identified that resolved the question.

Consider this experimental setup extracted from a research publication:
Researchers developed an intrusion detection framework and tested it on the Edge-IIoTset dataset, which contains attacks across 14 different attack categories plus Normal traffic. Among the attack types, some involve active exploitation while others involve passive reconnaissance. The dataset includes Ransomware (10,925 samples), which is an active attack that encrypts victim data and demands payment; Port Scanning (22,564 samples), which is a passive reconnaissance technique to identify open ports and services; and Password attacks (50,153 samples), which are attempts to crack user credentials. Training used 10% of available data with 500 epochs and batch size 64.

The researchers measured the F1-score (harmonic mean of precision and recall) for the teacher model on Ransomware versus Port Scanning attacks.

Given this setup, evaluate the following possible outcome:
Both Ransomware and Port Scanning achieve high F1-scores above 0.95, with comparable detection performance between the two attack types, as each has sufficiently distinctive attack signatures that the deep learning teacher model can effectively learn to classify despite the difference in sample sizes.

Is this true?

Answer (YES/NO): NO